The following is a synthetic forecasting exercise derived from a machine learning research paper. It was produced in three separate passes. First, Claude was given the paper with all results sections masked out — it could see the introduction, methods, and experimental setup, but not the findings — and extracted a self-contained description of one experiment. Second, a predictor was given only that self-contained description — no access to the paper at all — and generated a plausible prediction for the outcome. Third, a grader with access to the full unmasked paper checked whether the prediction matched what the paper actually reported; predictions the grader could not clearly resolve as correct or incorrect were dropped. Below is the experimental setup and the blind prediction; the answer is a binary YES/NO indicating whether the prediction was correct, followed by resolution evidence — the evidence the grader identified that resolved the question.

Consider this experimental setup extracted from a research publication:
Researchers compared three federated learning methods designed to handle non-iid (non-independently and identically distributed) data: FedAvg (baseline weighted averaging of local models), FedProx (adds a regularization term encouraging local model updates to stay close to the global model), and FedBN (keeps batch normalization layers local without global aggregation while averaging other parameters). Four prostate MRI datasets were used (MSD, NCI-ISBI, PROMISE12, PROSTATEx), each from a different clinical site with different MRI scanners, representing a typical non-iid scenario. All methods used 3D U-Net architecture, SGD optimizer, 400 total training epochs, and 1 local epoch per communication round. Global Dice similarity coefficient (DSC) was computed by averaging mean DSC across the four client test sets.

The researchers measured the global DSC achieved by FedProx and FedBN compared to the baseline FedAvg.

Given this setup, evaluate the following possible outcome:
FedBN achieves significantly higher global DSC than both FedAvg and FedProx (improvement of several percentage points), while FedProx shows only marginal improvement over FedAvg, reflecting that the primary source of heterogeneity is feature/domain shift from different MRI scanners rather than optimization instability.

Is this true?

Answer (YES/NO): NO